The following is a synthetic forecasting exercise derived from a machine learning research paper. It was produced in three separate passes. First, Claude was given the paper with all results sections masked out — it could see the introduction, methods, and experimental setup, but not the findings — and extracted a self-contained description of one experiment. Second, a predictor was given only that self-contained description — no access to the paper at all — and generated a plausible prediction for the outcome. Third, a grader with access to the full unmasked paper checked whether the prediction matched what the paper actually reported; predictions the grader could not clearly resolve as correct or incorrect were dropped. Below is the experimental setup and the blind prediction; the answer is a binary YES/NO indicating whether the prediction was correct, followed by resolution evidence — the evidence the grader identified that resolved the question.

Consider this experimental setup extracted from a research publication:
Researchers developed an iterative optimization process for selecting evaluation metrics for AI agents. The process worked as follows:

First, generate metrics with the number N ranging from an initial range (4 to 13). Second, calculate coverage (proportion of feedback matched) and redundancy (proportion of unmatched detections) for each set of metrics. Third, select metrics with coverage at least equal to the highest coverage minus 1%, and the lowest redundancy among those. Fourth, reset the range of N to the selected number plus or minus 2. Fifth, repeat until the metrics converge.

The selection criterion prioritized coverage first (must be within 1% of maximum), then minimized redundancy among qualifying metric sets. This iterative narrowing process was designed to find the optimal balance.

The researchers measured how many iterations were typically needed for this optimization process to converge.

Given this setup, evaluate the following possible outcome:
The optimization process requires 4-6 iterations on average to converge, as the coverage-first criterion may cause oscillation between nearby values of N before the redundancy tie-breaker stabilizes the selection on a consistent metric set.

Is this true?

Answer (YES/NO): NO